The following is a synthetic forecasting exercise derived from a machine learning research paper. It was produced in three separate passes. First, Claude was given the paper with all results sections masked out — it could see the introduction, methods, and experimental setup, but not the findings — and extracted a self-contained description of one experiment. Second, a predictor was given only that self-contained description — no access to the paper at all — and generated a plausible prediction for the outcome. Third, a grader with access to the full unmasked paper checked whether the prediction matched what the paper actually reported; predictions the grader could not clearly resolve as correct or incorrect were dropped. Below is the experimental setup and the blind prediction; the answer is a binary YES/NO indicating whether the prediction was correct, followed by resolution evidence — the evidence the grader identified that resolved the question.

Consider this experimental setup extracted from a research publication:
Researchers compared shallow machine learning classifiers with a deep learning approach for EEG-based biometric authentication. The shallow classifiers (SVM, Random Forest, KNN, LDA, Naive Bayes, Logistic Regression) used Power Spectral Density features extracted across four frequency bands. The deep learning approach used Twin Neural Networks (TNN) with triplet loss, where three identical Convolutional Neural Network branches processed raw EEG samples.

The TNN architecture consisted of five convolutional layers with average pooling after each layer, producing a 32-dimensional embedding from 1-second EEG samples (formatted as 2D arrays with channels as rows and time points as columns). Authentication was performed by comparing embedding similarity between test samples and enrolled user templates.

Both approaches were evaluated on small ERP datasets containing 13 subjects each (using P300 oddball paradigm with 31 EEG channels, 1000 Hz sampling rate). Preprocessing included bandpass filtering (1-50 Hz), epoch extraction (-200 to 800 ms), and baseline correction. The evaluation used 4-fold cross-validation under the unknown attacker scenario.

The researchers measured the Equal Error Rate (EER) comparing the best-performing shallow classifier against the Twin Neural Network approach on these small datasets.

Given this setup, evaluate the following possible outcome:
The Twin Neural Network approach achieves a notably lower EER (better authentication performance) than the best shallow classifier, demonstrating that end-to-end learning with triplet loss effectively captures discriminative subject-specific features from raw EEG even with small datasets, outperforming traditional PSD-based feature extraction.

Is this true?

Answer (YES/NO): YES